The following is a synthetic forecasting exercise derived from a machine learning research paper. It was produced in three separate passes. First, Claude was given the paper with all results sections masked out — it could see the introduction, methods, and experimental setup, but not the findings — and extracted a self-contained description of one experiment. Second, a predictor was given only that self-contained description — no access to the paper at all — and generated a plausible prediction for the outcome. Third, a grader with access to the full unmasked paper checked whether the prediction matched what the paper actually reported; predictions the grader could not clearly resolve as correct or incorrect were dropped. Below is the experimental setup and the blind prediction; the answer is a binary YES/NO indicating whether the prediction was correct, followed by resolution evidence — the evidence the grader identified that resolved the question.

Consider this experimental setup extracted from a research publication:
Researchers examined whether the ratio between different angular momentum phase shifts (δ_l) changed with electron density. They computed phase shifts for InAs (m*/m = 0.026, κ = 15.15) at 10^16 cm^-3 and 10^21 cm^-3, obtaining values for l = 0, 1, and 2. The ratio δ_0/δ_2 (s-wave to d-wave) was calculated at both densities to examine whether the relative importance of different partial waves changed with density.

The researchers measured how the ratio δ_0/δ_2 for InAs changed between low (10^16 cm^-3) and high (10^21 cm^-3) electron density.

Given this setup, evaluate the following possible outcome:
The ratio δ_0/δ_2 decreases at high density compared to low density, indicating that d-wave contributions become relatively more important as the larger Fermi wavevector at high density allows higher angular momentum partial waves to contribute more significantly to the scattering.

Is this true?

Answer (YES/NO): YES